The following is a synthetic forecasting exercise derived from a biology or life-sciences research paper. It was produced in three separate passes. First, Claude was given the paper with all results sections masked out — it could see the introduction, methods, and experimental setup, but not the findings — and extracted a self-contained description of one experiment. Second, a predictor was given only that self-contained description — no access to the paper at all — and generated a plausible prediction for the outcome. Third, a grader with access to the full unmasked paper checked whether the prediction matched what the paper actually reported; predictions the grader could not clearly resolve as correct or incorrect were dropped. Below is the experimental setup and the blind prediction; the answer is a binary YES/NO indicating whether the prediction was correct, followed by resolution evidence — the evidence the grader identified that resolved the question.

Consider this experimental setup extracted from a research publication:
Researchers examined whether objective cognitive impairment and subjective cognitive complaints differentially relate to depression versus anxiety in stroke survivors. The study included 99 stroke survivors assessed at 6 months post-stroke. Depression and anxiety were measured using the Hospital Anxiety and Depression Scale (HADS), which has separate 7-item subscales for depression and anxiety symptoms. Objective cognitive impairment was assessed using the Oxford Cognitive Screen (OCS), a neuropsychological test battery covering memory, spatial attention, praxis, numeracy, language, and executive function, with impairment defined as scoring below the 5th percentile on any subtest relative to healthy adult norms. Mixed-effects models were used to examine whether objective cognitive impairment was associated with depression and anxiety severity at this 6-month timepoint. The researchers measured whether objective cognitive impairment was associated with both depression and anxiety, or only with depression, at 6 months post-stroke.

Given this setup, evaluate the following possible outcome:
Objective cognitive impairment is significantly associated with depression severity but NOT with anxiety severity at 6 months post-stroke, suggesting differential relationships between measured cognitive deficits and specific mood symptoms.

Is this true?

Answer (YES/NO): YES